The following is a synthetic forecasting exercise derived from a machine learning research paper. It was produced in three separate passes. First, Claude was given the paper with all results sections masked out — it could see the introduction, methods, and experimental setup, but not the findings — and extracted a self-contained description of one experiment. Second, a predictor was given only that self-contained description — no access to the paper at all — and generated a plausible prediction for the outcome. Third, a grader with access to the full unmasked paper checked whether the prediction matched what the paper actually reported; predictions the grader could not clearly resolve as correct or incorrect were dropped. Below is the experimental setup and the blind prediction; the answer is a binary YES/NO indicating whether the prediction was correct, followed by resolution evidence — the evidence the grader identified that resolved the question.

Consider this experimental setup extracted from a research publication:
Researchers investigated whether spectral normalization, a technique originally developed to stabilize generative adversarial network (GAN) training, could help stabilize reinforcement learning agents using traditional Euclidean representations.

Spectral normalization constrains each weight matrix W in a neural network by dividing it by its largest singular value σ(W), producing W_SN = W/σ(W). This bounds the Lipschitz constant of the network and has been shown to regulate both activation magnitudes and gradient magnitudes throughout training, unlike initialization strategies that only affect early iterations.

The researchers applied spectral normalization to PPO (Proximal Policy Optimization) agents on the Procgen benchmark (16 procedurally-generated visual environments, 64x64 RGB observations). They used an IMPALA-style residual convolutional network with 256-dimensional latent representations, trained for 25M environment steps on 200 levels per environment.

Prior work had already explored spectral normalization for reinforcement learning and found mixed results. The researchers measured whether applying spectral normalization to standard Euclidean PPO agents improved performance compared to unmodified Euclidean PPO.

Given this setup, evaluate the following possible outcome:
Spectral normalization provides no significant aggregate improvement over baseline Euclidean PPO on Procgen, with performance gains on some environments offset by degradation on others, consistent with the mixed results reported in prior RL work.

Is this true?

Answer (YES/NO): YES